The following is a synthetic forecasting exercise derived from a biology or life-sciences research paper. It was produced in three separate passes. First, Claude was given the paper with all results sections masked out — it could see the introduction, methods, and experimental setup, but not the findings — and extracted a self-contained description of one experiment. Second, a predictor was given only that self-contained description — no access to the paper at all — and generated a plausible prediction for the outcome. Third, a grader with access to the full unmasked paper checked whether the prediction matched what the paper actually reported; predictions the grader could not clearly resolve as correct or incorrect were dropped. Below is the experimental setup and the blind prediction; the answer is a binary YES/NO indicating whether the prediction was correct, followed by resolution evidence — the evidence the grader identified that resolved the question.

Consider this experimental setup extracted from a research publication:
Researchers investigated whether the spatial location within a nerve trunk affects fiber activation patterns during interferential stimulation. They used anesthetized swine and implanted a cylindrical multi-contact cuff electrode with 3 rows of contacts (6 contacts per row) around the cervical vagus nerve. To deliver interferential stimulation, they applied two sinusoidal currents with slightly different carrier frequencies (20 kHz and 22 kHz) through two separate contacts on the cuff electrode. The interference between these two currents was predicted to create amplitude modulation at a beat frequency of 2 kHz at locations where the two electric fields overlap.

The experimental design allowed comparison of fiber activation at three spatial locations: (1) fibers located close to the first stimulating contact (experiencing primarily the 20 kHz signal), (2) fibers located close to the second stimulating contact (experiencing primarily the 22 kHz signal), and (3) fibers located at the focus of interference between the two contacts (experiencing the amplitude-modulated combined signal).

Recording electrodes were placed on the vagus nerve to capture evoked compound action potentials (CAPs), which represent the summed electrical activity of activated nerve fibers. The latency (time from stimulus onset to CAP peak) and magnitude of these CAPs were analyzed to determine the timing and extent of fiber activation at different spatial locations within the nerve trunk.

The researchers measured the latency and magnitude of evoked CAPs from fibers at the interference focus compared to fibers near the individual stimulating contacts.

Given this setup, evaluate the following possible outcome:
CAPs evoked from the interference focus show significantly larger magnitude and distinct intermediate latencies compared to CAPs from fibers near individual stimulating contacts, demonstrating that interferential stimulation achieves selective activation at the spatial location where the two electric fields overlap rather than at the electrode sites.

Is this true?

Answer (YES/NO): NO